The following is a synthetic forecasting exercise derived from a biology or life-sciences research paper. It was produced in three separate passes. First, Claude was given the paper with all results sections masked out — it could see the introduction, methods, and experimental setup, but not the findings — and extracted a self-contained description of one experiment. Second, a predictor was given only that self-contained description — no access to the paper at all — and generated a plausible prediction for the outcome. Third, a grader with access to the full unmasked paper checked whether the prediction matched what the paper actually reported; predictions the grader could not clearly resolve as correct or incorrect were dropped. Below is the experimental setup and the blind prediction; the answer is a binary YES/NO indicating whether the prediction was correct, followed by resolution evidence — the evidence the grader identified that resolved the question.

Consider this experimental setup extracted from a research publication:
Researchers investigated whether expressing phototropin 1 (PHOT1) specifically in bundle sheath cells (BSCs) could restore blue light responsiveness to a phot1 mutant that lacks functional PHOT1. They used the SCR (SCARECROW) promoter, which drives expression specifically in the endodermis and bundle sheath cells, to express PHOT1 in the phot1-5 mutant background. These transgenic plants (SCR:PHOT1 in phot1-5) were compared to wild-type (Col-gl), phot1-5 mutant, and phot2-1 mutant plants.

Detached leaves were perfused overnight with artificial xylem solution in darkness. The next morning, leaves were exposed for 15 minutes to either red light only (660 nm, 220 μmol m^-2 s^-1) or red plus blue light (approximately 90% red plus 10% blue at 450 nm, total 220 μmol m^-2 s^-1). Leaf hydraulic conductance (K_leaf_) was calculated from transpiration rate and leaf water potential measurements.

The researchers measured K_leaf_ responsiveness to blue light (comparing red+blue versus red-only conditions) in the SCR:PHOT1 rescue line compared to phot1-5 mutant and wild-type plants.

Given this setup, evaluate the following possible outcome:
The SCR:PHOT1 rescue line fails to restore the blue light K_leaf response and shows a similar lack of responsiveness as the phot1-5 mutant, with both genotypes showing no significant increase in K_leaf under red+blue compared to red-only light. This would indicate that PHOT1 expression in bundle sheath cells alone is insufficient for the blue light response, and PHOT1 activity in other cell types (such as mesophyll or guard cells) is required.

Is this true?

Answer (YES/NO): NO